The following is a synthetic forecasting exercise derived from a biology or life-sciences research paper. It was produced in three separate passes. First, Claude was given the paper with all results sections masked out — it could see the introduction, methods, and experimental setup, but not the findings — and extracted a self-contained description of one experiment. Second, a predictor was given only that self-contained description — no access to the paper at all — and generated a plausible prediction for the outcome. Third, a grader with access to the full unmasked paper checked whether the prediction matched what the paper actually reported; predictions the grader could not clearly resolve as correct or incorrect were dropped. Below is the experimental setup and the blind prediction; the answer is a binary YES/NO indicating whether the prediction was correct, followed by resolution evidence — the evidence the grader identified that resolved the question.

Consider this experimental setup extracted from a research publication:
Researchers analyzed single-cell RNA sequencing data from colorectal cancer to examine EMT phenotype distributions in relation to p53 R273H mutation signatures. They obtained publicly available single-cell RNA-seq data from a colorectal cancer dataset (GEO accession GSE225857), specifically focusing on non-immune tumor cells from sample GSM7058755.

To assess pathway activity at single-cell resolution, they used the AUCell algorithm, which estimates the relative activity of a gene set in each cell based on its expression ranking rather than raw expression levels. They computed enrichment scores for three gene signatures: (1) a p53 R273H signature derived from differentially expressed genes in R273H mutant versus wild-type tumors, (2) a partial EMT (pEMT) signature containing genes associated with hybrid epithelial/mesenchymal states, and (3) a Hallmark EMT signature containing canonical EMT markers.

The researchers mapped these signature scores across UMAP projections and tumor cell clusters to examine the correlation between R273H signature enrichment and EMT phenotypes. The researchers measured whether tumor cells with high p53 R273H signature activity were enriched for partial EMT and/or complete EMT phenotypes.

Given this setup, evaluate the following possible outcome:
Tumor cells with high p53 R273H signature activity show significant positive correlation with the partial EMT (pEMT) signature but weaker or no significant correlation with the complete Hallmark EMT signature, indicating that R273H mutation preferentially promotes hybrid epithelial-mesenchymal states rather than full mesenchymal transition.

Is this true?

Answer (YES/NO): NO